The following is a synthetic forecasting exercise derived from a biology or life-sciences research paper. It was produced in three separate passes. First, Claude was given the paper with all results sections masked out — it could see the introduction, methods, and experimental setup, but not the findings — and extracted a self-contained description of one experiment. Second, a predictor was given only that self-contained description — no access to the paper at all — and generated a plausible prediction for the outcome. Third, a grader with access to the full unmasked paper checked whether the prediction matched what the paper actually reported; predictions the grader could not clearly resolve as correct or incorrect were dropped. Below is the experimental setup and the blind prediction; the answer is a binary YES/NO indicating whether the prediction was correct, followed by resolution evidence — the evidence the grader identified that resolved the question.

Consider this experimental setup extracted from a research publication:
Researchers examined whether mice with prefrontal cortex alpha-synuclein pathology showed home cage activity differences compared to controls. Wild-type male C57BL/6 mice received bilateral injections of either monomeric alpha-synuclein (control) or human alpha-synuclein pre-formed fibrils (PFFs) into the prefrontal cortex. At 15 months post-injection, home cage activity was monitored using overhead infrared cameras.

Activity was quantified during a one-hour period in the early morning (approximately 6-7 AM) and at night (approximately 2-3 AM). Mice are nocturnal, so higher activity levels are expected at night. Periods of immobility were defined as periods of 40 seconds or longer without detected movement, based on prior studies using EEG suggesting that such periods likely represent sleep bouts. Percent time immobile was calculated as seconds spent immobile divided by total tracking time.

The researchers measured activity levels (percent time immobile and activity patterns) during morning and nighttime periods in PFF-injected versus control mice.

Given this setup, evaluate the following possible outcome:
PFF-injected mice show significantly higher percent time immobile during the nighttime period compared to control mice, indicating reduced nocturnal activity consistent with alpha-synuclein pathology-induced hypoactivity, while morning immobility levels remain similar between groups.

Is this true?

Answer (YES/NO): NO